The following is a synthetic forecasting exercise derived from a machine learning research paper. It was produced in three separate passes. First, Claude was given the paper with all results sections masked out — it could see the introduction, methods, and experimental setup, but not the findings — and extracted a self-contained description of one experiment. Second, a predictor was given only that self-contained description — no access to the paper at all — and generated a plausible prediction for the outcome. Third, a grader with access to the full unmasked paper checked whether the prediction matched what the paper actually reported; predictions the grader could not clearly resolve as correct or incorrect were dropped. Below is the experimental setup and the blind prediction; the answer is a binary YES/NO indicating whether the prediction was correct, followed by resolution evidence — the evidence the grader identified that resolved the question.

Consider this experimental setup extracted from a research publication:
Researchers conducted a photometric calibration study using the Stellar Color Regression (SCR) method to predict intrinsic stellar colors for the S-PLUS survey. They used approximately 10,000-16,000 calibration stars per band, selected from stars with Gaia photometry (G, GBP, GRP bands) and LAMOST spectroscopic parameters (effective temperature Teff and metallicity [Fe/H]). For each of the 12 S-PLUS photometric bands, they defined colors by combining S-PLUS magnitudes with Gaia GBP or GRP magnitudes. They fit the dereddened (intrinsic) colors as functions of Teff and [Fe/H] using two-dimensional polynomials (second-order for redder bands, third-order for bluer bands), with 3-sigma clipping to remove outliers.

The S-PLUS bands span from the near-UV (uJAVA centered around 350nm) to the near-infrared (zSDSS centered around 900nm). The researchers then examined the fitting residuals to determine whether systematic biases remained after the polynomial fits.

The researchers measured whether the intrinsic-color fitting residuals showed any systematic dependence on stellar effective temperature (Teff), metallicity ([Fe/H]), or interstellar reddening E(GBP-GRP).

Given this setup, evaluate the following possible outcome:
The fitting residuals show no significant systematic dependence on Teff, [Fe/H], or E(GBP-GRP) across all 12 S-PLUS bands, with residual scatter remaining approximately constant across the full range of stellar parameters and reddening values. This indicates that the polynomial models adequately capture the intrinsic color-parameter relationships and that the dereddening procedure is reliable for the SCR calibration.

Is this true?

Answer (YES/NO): YES